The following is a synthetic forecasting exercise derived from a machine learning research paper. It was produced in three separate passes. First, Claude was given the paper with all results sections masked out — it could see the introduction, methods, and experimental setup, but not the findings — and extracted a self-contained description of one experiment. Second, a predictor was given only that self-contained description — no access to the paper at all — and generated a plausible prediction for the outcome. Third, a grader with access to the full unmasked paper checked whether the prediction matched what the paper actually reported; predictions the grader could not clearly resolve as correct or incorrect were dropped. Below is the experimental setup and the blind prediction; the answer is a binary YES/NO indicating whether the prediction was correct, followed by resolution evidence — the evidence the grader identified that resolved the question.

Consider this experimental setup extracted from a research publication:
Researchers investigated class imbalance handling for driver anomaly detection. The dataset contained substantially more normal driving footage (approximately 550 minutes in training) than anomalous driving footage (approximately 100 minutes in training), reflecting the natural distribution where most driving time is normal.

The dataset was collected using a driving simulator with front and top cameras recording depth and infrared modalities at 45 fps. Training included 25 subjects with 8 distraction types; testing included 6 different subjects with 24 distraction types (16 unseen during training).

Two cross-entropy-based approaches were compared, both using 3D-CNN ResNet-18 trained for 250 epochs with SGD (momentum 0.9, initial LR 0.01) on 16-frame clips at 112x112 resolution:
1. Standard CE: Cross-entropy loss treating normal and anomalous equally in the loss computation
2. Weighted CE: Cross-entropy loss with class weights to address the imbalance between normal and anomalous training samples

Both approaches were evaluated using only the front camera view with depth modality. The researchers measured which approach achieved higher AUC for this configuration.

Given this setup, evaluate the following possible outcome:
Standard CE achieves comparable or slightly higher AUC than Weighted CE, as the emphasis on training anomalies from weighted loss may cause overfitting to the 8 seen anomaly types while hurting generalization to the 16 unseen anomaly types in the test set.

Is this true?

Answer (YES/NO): NO